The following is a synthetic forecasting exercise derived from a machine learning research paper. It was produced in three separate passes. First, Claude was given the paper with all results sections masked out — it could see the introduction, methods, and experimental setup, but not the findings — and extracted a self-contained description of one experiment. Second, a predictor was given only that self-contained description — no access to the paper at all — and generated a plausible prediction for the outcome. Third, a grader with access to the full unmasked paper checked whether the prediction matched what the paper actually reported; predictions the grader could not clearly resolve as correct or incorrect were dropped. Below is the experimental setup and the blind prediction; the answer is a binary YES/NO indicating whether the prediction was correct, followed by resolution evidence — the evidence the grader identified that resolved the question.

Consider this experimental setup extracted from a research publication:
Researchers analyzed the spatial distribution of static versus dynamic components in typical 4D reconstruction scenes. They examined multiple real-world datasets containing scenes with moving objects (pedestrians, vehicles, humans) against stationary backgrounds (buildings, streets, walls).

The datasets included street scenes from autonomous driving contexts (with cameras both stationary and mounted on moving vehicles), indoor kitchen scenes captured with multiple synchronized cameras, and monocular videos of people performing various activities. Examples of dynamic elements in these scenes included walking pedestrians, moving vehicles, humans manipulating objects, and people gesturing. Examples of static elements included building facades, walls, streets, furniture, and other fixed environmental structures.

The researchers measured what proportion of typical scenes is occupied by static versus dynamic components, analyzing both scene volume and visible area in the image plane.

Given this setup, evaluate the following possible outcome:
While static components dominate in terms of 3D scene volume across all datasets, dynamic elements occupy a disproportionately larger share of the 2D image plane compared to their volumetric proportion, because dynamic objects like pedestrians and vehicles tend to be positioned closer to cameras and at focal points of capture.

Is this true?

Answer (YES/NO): NO